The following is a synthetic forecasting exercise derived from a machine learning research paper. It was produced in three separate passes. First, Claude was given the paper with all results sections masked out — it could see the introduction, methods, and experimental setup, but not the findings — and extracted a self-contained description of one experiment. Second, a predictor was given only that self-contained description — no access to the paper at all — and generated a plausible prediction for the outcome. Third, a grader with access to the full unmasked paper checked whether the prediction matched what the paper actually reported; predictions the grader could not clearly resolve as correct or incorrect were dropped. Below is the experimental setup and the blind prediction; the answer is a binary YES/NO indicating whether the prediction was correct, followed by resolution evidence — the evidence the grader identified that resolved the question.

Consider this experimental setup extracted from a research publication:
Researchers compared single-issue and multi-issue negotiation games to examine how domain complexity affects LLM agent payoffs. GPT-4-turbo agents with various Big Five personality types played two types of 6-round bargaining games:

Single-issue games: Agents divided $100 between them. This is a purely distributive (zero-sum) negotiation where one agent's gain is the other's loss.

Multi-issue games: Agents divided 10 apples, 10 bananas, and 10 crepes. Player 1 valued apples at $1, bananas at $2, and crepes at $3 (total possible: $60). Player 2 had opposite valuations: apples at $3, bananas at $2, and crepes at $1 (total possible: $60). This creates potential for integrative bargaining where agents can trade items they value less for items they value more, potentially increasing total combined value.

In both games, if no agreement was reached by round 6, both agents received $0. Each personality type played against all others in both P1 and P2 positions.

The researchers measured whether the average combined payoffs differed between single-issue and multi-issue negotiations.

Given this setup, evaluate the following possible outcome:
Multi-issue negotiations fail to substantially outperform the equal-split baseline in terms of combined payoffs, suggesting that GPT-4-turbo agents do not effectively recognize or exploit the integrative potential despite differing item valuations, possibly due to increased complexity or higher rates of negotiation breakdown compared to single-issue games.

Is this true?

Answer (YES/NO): NO